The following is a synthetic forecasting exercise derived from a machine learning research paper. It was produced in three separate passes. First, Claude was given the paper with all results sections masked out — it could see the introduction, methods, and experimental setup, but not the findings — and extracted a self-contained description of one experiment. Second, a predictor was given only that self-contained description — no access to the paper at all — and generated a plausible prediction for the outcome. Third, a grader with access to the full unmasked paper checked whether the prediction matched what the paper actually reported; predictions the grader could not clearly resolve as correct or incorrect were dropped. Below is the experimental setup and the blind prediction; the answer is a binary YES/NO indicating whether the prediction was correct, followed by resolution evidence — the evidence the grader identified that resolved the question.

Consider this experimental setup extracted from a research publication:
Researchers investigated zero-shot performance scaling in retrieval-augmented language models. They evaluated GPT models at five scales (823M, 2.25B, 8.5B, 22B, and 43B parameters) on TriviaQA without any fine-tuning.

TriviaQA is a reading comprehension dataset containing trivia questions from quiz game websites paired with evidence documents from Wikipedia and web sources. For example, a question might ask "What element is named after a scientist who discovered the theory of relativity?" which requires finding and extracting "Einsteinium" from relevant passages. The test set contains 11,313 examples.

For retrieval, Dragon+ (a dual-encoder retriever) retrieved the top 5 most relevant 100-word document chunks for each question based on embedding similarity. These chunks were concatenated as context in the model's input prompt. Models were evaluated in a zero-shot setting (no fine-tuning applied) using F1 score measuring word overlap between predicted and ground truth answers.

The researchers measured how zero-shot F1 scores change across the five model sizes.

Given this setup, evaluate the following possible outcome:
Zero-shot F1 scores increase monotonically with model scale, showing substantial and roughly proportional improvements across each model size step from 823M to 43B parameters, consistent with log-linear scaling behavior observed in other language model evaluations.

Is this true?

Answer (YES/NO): NO